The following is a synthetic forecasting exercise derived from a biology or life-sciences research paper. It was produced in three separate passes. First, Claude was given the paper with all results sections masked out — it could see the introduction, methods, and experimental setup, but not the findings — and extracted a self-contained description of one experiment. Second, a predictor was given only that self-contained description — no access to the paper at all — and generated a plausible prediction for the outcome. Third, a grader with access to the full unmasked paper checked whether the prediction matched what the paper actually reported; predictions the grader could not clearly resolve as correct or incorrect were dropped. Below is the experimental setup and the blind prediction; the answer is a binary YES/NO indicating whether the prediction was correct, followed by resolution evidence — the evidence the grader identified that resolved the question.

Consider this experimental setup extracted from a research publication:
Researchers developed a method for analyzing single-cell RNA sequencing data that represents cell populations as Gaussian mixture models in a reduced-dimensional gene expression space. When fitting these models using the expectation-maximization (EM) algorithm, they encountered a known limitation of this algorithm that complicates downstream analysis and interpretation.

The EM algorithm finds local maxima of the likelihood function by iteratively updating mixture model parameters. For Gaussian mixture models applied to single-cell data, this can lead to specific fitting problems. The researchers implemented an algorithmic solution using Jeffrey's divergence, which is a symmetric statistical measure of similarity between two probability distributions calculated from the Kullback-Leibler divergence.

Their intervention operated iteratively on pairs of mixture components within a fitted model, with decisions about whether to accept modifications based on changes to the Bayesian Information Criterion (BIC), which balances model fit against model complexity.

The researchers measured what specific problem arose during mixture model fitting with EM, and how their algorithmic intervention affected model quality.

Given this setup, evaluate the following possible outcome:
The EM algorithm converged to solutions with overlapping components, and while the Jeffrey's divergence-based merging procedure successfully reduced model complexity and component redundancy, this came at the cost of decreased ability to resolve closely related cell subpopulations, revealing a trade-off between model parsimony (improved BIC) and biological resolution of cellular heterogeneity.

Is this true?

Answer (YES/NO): NO